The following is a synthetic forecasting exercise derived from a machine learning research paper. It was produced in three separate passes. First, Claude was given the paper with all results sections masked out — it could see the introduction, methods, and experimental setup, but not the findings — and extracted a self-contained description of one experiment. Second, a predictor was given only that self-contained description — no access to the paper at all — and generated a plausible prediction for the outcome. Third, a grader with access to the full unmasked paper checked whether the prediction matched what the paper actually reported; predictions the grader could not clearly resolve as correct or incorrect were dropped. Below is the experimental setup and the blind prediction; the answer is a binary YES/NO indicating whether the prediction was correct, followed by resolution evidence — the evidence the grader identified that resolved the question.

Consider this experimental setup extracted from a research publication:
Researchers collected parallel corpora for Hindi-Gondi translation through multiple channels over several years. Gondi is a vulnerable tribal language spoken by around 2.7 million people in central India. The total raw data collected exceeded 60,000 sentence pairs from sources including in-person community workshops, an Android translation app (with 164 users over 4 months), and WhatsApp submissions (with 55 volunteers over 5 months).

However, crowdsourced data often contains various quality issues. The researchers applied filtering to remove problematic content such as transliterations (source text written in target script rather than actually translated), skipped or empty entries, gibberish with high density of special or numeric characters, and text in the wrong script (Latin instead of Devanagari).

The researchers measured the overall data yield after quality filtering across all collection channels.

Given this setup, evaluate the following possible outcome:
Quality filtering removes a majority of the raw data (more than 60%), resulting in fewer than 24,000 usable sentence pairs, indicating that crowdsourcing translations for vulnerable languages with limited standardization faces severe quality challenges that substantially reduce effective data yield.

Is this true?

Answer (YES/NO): NO